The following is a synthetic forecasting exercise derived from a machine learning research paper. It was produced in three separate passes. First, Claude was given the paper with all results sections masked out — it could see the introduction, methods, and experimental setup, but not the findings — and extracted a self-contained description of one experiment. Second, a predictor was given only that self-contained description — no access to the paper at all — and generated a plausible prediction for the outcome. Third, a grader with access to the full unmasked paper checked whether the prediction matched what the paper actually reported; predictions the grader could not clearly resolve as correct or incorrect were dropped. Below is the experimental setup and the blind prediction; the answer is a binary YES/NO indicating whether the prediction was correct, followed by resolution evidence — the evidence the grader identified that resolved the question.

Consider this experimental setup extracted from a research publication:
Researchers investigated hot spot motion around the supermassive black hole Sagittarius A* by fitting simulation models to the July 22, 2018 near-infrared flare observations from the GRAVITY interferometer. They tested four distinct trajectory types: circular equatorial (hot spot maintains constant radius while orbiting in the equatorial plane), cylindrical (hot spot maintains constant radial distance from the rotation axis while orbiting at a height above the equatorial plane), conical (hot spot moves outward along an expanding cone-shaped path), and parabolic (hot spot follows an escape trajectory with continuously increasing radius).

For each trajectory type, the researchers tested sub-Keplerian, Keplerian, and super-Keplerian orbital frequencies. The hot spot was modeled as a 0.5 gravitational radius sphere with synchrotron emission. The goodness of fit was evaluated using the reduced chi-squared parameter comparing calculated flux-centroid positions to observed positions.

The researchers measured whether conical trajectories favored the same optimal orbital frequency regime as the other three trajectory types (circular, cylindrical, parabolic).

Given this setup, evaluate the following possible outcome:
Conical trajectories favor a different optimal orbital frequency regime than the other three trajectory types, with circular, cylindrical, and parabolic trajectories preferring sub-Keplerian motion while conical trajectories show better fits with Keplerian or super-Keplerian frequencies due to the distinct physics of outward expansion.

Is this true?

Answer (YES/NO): NO